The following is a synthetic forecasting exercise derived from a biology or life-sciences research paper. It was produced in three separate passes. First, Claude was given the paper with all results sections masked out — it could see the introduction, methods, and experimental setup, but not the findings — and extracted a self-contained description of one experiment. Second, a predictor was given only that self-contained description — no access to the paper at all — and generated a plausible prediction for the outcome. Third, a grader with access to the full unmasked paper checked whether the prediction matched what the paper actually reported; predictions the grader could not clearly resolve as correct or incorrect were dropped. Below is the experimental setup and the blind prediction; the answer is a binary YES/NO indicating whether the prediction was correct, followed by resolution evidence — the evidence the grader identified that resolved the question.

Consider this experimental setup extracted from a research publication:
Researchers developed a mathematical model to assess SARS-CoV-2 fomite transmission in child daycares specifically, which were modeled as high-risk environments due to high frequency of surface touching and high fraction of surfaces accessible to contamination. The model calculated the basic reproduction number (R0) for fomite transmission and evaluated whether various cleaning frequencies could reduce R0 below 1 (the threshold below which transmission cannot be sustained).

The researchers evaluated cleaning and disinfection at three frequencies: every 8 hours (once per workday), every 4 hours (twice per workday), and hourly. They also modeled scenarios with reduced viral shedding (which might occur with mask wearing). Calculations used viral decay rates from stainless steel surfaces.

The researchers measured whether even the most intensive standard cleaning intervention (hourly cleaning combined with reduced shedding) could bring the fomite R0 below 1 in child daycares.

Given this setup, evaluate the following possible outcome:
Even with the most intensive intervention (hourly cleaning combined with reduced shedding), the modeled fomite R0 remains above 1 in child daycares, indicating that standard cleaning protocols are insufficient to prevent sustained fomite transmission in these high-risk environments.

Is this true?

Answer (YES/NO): YES